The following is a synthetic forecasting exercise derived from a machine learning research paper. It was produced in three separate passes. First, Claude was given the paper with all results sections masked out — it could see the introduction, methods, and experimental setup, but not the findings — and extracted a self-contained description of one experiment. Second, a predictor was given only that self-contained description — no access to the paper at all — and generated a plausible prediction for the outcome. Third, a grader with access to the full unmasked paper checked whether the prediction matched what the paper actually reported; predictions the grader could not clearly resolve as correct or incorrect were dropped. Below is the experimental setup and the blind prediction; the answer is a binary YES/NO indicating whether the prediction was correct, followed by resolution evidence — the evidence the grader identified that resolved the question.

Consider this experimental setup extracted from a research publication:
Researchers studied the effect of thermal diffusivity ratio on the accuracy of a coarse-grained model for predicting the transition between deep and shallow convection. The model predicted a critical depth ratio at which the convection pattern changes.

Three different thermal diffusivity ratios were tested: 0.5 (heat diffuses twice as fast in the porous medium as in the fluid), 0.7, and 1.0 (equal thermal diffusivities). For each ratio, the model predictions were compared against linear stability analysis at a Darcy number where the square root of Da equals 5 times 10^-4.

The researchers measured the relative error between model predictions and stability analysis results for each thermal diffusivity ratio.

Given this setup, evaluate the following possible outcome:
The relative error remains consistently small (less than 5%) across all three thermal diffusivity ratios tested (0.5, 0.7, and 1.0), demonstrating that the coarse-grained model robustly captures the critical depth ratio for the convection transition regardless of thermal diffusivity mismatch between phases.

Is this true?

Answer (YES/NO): NO